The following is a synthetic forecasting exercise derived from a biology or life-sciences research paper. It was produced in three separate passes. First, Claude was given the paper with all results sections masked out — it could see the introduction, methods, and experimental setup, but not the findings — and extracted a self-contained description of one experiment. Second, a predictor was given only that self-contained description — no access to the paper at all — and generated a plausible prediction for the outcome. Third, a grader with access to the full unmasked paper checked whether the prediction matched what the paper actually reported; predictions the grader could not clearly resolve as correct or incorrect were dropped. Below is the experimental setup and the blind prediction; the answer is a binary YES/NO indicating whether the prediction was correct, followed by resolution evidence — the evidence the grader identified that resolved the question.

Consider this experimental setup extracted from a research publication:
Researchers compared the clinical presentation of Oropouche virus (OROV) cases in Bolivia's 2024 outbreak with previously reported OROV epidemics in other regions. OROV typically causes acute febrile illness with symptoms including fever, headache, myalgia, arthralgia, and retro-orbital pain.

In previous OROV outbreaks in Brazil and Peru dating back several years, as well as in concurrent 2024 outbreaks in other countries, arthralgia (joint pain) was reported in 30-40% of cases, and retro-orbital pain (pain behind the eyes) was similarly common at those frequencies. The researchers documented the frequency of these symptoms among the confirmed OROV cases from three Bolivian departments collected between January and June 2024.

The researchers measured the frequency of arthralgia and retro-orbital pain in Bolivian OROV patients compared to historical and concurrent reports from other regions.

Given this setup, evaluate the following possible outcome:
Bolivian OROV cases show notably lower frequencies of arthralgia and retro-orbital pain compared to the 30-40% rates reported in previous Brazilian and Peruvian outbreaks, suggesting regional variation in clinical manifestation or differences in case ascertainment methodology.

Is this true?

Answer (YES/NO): YES